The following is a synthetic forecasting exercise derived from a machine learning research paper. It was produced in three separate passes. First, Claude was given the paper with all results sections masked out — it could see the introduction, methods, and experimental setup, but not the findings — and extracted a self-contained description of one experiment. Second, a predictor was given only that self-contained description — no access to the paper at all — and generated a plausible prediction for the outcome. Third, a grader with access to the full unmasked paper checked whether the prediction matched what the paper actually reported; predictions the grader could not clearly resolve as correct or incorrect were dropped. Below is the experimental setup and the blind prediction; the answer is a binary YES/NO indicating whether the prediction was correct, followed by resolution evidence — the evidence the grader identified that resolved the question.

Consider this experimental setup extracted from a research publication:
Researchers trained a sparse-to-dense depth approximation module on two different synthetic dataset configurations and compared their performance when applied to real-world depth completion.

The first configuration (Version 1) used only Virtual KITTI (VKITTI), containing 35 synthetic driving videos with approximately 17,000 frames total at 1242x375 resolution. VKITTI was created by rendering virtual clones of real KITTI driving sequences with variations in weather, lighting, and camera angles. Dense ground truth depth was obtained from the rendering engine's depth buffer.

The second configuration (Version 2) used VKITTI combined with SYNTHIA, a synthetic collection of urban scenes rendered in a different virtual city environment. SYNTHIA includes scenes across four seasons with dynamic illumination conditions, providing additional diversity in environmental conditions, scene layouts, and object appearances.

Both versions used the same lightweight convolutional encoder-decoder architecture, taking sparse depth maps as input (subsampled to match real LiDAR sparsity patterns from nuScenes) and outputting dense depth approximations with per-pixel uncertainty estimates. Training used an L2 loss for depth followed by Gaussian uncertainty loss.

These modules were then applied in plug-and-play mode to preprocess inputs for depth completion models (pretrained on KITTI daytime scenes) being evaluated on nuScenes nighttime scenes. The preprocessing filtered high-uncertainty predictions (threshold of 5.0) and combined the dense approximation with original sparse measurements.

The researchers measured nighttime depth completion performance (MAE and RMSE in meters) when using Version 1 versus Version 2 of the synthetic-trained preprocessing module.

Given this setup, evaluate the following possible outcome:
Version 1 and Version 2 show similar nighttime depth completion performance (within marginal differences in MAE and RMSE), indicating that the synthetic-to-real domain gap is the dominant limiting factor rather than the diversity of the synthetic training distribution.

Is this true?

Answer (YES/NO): NO